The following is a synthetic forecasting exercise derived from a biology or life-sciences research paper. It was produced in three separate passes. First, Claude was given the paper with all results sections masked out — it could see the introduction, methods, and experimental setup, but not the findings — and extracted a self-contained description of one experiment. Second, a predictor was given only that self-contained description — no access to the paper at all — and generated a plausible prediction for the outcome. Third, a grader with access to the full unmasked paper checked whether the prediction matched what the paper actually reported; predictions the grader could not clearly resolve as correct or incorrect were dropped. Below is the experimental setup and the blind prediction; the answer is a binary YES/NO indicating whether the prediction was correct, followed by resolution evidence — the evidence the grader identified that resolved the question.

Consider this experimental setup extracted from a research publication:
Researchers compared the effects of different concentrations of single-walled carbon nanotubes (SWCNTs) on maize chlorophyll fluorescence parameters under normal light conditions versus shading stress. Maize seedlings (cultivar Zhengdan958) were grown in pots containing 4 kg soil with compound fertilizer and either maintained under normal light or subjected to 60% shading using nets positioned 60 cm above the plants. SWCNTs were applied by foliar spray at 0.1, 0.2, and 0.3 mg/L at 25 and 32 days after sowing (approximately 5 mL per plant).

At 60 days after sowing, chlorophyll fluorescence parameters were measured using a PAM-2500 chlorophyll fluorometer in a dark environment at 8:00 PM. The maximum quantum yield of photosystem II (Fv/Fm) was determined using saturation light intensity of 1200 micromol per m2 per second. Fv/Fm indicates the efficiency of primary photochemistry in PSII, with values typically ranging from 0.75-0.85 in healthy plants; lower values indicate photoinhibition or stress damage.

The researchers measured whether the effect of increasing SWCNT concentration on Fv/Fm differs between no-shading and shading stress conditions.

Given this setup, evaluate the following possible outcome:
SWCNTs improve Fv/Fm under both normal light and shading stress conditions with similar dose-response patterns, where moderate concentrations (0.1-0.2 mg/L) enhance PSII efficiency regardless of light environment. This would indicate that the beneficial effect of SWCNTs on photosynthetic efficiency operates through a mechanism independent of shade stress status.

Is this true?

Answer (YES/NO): NO